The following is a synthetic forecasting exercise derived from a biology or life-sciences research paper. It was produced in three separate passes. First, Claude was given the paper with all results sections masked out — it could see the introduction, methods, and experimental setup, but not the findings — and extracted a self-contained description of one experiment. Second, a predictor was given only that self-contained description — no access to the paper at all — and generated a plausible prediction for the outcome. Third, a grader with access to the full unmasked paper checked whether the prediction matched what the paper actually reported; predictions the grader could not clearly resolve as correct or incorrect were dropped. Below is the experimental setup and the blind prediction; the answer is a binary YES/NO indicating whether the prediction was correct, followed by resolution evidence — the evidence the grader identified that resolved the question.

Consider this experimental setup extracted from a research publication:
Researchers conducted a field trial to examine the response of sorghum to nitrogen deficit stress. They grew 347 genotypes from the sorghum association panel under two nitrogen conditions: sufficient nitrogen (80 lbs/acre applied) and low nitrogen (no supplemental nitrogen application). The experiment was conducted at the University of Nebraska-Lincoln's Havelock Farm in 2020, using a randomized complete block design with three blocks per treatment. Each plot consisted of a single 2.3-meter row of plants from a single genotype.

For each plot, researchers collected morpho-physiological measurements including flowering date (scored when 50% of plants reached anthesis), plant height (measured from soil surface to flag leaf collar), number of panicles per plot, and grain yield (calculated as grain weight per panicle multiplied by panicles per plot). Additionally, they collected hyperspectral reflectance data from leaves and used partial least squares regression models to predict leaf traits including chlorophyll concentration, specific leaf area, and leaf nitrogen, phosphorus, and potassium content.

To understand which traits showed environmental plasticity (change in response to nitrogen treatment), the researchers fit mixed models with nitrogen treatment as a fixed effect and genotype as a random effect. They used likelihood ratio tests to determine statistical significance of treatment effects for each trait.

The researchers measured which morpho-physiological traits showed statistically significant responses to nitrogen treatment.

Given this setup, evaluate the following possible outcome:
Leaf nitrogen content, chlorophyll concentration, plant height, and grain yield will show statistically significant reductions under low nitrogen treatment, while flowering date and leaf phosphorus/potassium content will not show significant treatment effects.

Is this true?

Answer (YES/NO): NO